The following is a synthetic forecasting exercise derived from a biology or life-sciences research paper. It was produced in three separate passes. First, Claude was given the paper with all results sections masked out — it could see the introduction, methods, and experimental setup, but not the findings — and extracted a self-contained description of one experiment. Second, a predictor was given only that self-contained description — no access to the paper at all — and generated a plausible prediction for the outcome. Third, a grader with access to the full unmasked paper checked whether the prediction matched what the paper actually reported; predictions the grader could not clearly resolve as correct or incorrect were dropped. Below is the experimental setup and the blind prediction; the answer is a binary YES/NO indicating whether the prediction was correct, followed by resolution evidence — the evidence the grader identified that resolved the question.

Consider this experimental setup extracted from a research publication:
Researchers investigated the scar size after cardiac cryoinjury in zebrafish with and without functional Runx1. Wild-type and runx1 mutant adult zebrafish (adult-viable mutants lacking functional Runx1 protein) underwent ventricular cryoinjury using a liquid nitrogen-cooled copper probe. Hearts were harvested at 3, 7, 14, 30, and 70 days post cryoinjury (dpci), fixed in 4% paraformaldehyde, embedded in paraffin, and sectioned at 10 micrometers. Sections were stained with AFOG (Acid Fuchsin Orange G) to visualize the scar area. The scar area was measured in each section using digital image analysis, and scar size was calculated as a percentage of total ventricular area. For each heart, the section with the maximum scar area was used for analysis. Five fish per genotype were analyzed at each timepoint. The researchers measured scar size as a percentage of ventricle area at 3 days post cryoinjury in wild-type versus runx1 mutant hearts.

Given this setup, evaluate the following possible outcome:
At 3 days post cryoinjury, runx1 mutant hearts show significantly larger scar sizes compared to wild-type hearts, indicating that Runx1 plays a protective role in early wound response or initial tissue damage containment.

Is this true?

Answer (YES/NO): NO